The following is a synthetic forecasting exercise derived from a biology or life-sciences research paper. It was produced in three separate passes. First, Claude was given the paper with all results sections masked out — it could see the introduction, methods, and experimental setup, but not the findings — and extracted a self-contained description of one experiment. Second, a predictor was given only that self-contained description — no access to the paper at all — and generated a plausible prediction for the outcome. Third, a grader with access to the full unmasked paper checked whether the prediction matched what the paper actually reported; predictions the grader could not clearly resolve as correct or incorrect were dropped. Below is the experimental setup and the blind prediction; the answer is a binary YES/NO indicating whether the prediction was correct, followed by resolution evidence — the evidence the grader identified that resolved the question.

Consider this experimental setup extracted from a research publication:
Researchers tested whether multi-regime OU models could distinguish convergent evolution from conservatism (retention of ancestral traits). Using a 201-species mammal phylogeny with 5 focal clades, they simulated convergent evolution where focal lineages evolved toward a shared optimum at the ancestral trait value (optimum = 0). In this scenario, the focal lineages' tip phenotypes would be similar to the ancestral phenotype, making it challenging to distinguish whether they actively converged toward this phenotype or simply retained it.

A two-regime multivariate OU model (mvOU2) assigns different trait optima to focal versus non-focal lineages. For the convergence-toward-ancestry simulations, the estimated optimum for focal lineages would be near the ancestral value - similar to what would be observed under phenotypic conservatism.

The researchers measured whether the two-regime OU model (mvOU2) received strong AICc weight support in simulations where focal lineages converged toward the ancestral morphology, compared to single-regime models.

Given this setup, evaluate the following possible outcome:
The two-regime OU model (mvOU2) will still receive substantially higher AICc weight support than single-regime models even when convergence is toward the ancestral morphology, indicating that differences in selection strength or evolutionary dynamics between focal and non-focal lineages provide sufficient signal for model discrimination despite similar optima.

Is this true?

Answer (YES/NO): NO